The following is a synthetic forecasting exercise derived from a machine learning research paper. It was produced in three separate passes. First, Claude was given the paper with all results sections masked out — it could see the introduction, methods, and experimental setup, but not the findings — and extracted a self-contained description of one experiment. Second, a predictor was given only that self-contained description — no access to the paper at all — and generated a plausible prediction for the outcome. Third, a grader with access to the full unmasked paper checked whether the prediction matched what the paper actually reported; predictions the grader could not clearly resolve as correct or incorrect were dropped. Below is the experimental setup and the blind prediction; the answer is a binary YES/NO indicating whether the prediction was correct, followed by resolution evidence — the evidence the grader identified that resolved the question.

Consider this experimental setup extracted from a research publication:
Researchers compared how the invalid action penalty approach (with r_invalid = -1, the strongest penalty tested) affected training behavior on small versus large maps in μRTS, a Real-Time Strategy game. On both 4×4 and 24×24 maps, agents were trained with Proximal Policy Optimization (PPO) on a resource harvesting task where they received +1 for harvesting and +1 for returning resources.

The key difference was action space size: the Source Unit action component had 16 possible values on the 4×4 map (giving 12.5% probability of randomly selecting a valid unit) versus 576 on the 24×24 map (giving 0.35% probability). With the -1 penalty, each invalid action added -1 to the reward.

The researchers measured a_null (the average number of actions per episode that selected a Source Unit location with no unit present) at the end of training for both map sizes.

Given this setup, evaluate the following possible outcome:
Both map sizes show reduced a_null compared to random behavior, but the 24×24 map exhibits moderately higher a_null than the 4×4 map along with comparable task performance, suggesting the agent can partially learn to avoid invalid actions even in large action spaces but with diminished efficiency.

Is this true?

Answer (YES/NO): NO